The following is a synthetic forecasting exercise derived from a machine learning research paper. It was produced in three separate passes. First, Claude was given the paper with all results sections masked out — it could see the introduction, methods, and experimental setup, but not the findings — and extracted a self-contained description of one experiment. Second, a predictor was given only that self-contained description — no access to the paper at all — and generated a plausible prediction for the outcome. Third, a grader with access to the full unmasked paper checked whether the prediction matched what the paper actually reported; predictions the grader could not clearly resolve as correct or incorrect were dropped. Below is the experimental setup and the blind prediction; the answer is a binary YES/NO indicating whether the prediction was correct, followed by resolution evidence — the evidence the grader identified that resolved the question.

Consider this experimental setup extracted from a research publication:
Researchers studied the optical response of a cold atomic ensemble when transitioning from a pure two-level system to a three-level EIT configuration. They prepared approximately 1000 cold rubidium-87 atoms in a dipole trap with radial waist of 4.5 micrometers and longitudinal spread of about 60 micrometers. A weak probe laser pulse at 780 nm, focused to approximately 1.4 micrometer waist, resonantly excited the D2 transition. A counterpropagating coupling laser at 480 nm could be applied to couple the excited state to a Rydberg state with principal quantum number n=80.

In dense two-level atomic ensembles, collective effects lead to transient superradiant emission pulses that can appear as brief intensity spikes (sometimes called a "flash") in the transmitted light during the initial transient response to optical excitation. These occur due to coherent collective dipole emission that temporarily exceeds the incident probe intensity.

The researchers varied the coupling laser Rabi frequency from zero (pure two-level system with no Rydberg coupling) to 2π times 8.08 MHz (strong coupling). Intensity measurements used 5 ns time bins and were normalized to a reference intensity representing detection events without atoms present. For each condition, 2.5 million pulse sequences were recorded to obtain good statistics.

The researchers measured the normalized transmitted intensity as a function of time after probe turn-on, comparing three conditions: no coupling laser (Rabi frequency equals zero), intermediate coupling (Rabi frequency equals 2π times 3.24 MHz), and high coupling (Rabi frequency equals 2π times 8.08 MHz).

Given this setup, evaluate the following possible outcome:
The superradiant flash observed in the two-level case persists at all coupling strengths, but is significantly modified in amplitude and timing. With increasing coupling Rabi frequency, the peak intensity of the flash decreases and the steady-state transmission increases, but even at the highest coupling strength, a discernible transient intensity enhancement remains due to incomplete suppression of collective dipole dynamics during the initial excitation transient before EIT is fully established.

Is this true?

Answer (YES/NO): NO